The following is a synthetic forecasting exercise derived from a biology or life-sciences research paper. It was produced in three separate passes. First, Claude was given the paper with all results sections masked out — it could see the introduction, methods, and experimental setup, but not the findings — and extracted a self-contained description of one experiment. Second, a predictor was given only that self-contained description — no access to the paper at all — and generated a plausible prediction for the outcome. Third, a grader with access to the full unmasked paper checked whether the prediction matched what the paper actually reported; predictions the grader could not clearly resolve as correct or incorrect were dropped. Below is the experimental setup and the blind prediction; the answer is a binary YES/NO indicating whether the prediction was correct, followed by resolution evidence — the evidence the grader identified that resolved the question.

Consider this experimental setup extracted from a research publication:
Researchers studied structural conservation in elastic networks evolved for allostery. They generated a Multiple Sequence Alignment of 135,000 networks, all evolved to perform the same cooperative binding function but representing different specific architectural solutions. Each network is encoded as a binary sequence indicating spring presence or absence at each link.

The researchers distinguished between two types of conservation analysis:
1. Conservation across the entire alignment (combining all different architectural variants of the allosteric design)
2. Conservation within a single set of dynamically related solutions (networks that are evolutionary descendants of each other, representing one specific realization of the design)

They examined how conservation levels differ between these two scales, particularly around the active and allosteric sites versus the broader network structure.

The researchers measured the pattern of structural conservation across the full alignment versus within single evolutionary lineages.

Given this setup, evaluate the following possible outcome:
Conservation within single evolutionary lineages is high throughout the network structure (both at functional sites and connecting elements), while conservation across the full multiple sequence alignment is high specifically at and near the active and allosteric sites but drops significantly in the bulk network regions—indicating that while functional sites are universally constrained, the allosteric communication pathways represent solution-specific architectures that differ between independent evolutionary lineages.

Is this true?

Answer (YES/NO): YES